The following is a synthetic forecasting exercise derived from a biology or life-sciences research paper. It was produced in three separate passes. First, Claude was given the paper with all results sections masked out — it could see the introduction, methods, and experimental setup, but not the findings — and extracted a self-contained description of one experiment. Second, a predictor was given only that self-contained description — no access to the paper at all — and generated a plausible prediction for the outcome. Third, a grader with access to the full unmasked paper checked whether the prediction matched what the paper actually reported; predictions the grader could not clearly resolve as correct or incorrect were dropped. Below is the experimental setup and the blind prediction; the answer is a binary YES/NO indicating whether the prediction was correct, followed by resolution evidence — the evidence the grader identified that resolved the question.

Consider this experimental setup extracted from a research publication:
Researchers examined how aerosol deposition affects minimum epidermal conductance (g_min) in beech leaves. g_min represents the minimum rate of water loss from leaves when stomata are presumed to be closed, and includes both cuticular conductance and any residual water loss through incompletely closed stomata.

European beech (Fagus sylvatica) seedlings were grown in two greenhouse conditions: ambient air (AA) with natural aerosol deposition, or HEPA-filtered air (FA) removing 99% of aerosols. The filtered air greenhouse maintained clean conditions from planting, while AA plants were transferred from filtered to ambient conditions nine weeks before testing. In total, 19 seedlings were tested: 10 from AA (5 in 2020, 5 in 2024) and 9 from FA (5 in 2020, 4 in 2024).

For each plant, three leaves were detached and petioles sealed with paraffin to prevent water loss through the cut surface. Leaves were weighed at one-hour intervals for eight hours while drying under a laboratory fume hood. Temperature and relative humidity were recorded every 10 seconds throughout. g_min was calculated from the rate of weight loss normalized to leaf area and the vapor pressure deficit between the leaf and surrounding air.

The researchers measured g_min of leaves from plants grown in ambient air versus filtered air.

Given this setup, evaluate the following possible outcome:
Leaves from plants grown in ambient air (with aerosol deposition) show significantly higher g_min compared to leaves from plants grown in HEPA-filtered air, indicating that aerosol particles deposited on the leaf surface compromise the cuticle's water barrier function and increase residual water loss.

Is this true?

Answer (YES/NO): NO